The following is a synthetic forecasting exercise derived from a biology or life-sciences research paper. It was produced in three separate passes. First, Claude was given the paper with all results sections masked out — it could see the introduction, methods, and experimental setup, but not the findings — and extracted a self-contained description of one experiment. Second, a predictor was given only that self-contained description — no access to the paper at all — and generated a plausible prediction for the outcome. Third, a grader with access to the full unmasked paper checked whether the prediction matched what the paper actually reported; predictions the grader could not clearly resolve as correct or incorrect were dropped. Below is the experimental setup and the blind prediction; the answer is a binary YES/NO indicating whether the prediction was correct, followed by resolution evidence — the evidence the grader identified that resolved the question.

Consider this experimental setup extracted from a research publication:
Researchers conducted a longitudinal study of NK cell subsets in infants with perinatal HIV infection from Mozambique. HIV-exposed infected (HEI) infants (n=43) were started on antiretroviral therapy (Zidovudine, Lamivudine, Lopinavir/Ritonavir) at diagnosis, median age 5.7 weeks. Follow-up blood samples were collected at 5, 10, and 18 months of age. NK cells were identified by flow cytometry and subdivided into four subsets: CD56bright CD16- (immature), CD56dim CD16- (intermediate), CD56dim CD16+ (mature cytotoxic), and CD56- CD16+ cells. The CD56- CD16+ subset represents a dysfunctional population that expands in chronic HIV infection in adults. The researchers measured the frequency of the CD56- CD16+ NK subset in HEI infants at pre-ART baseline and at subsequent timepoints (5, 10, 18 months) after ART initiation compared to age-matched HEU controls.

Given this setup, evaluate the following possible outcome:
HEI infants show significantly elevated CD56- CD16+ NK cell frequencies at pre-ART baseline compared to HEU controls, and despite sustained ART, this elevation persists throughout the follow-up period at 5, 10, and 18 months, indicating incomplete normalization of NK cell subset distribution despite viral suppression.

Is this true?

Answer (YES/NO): NO